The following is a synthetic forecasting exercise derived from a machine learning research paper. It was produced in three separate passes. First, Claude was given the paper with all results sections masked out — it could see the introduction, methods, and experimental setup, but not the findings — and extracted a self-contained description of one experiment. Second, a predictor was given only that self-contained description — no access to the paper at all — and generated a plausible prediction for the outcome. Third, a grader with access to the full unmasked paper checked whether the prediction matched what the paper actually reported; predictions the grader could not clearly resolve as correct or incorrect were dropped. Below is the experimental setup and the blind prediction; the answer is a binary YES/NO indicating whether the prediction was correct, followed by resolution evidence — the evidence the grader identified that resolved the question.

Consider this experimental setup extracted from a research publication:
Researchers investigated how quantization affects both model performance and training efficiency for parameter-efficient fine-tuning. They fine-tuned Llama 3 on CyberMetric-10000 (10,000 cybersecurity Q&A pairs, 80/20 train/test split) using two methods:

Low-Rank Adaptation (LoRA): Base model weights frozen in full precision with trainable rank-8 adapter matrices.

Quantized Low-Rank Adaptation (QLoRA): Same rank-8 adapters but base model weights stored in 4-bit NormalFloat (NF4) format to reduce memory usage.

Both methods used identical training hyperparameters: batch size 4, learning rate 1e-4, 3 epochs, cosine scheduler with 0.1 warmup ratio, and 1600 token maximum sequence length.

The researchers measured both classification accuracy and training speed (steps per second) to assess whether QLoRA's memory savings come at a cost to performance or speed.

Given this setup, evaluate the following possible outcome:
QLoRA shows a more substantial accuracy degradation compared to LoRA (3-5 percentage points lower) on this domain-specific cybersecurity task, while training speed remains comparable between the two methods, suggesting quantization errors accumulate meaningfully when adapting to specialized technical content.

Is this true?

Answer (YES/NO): NO